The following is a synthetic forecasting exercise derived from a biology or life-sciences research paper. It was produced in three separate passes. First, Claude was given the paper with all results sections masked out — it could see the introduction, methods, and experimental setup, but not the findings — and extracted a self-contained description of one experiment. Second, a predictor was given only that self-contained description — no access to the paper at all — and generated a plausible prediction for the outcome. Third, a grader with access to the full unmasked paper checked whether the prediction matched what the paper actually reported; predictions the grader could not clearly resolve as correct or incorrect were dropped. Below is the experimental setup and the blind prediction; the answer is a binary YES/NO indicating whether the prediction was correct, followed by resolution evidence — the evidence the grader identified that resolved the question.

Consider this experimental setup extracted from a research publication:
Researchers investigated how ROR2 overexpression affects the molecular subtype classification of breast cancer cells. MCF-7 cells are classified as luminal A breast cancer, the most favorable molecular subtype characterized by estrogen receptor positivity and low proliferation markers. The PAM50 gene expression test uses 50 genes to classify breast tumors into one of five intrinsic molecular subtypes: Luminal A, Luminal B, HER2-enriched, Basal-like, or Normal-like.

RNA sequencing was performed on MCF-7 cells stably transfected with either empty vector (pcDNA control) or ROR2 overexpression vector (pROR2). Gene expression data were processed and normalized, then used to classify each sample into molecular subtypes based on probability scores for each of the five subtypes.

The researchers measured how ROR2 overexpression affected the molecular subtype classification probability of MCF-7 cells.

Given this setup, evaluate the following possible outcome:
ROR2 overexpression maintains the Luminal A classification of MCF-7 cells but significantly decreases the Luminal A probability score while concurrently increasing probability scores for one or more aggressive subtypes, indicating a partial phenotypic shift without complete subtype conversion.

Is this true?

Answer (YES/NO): NO